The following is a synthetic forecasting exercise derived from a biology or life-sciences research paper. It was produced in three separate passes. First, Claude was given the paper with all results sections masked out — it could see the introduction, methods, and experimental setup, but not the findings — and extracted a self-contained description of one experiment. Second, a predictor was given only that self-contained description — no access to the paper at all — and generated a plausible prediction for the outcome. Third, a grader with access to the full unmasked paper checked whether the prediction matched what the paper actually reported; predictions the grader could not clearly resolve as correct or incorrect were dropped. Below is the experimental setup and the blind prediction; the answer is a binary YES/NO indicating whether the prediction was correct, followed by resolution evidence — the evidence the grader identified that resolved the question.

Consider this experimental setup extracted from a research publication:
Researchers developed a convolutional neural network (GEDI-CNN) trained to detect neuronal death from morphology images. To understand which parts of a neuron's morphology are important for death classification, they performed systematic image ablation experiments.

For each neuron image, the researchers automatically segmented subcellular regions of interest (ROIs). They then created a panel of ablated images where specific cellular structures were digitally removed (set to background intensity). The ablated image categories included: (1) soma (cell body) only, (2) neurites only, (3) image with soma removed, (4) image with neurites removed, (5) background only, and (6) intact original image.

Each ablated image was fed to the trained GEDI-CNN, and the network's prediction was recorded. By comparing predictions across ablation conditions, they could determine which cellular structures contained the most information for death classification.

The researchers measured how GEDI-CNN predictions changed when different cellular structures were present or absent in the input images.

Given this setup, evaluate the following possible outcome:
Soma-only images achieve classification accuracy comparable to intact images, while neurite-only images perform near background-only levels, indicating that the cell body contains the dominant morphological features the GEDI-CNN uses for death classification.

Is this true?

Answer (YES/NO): NO